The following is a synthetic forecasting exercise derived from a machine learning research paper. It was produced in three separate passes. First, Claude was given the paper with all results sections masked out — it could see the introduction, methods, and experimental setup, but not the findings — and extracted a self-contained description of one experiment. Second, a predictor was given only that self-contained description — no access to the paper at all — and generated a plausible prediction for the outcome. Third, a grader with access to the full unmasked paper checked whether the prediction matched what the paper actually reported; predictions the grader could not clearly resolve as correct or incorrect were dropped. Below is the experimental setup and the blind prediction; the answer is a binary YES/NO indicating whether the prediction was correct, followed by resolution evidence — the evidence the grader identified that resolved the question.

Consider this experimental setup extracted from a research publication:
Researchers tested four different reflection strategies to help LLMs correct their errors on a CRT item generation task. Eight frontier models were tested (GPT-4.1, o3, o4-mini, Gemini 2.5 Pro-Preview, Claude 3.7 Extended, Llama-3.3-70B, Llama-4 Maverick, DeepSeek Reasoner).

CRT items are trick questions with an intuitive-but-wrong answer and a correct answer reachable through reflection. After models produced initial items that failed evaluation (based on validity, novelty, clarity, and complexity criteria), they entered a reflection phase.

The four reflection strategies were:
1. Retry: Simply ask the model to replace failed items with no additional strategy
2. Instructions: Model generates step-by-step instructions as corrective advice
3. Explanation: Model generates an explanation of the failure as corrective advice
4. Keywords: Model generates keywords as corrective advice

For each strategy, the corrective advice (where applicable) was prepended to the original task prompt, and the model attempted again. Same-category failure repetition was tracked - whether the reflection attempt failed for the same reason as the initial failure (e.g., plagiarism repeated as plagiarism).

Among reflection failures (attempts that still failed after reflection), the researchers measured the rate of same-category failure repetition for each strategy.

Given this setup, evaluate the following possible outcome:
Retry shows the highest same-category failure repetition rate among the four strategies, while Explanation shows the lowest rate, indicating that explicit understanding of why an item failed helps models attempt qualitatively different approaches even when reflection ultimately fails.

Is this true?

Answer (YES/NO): NO